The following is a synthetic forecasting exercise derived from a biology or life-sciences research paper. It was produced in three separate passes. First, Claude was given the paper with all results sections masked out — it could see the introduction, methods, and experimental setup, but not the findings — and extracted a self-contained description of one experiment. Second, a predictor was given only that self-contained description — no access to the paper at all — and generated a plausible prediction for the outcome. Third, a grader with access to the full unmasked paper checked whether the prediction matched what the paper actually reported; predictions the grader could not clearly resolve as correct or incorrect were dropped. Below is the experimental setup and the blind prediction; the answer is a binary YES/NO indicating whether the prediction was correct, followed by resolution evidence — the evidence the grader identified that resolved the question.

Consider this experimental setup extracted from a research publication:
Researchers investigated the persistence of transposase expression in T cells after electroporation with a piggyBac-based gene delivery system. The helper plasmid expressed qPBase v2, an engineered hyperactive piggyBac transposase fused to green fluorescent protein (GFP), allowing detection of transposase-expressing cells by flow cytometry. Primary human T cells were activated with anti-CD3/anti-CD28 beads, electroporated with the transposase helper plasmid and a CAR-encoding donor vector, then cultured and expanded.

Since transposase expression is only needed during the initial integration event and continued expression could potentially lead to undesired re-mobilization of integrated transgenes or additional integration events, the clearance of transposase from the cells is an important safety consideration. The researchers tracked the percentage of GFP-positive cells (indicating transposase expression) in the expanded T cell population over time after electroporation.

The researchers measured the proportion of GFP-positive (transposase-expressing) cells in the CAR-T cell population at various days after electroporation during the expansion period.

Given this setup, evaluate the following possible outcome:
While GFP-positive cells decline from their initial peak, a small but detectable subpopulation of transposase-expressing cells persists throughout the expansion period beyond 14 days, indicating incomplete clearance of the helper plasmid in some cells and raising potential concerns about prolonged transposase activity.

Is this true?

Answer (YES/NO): NO